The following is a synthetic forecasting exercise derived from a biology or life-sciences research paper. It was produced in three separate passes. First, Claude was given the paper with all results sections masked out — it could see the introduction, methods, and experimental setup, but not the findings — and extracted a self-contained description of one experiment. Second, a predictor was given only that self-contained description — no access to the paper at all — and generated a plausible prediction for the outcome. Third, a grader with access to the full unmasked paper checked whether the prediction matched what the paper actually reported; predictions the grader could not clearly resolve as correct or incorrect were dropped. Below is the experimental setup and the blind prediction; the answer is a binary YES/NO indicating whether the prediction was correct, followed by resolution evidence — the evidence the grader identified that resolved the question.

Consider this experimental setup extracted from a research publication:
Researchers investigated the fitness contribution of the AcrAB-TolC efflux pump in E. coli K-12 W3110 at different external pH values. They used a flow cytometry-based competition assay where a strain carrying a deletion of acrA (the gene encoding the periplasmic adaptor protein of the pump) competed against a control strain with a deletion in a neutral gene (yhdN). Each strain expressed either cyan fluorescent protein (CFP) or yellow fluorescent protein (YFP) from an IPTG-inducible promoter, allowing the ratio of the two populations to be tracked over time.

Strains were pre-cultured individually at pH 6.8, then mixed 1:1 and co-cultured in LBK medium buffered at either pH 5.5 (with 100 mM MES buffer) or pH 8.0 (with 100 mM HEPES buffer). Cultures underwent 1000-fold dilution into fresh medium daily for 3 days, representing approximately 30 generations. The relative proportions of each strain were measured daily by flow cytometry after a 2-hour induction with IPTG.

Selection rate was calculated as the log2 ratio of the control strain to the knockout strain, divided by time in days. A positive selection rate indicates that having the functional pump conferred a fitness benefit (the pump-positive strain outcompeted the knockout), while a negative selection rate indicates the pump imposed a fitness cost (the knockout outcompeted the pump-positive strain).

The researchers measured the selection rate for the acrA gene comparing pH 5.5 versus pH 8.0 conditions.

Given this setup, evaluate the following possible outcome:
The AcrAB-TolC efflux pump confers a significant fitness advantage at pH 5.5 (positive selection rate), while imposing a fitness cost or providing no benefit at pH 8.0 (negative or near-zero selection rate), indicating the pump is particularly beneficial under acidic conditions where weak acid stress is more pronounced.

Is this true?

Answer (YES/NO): NO